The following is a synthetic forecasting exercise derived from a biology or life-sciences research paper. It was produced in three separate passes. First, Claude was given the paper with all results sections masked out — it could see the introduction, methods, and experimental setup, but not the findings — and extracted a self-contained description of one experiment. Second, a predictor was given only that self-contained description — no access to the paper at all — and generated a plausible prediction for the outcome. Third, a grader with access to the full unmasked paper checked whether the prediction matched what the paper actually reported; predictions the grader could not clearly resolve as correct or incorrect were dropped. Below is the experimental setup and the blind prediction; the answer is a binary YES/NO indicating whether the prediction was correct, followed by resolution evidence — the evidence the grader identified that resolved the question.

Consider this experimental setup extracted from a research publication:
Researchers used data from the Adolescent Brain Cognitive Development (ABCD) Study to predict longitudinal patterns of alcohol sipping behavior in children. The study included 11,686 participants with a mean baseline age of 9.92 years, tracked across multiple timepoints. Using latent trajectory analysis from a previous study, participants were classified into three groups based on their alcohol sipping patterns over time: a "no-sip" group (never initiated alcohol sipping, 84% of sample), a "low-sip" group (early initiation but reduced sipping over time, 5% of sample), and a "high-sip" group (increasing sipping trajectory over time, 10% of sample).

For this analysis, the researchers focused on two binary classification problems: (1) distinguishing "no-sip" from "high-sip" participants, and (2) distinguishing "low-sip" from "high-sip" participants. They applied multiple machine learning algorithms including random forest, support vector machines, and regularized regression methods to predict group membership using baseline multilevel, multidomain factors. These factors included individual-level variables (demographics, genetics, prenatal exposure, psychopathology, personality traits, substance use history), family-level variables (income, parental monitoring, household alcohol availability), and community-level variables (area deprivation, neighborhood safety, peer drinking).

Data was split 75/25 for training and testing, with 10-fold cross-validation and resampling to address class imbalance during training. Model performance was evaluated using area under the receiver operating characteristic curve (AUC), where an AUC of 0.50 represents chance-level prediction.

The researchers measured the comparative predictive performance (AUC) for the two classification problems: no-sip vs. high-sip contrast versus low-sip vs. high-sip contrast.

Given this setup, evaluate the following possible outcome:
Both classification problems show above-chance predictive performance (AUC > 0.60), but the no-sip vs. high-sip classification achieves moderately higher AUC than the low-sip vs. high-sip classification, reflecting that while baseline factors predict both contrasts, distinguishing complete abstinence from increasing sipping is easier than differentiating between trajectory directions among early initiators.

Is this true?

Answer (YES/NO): NO